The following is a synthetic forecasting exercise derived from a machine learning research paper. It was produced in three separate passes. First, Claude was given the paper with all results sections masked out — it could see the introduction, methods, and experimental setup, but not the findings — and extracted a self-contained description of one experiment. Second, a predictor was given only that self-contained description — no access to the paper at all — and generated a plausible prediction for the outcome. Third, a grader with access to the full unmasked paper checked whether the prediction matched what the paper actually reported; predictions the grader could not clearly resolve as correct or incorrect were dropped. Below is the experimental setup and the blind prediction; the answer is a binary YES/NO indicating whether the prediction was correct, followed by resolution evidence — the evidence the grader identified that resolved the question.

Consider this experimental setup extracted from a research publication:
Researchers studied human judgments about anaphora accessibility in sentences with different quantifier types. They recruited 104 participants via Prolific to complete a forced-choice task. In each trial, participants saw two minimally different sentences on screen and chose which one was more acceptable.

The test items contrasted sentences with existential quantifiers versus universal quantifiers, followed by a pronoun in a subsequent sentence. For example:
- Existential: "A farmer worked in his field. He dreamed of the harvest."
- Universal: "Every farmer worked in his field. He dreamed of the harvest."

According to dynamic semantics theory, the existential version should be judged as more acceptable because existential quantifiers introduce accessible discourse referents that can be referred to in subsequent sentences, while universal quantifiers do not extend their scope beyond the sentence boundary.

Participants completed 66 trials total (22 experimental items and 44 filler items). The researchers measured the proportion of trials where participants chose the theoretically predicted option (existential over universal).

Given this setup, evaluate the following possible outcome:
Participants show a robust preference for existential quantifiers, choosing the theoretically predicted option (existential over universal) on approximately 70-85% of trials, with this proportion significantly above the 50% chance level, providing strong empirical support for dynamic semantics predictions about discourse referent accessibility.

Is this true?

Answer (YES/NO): NO